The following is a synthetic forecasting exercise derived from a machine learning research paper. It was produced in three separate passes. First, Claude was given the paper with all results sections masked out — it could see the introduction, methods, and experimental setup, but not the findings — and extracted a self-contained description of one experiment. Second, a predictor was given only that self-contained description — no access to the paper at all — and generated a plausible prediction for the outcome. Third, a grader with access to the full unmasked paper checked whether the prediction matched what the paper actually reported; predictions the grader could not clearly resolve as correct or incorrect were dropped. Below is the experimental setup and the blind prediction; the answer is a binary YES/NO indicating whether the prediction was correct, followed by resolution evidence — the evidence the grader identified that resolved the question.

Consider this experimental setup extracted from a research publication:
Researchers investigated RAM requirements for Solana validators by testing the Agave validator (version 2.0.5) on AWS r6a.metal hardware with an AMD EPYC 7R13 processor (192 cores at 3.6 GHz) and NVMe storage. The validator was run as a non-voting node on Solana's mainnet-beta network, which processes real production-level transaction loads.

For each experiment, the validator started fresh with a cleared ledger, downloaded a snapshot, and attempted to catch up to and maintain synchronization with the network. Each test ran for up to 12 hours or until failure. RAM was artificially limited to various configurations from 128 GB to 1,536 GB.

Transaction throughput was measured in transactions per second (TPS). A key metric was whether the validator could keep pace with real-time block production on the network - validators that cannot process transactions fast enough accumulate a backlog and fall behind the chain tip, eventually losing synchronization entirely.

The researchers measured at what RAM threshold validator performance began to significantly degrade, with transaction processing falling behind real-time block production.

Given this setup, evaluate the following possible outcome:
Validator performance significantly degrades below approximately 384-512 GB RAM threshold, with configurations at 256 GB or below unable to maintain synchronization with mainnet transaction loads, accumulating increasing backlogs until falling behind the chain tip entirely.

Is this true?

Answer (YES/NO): YES